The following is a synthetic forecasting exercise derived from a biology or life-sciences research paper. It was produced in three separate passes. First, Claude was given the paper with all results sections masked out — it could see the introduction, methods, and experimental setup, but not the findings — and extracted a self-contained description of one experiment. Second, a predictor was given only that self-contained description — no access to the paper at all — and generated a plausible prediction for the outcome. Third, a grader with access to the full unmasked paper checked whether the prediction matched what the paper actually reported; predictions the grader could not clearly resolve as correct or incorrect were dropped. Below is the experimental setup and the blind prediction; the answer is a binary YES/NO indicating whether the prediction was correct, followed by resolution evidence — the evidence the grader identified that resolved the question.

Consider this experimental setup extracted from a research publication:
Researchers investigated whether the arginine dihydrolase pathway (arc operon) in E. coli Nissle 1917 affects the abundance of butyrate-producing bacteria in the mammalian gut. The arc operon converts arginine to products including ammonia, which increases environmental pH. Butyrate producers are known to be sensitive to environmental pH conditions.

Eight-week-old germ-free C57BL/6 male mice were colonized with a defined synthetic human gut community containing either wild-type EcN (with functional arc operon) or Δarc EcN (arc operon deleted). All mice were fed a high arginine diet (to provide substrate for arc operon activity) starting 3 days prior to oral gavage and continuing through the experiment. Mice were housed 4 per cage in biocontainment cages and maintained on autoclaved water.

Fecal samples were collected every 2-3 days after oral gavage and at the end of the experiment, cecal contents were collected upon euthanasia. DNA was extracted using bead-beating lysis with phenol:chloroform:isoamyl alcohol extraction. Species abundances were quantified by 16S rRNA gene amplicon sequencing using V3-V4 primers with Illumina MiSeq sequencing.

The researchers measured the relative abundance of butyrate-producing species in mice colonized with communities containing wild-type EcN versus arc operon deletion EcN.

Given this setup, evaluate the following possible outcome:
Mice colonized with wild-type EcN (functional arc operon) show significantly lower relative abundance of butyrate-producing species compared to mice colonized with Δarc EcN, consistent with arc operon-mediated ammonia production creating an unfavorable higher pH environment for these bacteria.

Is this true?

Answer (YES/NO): NO